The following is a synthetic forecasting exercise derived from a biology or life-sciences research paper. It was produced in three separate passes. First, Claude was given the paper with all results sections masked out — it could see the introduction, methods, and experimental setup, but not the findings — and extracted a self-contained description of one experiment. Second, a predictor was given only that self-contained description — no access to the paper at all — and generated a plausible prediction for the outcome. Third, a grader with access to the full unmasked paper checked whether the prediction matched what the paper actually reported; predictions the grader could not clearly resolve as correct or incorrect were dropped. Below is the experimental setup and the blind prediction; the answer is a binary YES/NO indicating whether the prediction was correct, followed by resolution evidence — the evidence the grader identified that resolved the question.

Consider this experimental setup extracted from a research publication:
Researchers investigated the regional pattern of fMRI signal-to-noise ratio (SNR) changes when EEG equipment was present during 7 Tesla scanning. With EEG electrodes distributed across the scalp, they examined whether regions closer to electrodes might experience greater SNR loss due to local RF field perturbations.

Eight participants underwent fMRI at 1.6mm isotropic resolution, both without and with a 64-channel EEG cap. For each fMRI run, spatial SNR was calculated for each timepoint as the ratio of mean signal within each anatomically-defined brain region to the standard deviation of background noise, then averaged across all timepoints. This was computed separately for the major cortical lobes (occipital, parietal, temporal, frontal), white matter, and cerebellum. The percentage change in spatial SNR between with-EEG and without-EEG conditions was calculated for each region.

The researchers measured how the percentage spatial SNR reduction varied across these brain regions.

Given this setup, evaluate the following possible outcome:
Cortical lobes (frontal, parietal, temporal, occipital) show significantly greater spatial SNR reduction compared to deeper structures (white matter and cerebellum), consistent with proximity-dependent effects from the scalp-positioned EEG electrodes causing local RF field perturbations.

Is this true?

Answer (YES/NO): NO